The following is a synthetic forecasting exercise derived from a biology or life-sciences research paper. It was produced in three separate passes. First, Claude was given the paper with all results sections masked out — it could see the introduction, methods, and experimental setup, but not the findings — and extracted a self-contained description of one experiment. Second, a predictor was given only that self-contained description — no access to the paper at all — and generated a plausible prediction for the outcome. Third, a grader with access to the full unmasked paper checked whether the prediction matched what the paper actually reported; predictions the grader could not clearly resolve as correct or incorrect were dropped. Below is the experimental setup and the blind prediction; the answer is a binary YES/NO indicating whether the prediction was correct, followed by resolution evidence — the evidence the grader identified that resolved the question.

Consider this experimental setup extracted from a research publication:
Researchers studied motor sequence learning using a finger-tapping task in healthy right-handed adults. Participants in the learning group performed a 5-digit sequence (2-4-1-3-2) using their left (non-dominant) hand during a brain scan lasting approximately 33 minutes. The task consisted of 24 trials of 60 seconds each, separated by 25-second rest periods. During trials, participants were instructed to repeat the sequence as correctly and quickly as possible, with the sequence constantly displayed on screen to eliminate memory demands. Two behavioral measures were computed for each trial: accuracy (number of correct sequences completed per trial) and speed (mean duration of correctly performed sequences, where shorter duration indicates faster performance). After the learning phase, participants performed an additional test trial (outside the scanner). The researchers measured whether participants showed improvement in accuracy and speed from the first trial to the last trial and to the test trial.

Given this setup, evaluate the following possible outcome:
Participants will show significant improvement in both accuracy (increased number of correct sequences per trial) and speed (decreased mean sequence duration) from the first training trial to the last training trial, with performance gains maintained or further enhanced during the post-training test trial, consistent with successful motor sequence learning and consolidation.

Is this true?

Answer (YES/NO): YES